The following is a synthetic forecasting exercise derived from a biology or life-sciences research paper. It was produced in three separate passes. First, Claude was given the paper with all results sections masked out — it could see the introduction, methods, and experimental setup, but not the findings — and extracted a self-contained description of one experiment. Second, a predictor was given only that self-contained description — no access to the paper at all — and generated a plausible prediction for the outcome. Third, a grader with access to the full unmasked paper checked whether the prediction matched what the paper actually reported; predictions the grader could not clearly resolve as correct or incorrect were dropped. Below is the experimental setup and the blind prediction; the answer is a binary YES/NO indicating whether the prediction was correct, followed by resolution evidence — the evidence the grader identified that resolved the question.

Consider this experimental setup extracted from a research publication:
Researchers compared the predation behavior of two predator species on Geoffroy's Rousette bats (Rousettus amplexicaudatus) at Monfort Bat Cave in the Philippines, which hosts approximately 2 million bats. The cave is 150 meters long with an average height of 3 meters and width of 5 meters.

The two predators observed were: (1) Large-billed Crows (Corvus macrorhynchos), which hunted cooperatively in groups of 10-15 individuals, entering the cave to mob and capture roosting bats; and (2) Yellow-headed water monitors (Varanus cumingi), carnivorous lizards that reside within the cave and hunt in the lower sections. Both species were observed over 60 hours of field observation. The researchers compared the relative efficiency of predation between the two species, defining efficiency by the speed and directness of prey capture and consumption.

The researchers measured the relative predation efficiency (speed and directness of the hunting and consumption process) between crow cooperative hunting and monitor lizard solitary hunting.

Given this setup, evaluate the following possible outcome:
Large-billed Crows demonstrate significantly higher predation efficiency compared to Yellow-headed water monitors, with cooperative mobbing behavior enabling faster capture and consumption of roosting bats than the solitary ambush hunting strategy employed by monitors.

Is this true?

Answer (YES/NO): NO